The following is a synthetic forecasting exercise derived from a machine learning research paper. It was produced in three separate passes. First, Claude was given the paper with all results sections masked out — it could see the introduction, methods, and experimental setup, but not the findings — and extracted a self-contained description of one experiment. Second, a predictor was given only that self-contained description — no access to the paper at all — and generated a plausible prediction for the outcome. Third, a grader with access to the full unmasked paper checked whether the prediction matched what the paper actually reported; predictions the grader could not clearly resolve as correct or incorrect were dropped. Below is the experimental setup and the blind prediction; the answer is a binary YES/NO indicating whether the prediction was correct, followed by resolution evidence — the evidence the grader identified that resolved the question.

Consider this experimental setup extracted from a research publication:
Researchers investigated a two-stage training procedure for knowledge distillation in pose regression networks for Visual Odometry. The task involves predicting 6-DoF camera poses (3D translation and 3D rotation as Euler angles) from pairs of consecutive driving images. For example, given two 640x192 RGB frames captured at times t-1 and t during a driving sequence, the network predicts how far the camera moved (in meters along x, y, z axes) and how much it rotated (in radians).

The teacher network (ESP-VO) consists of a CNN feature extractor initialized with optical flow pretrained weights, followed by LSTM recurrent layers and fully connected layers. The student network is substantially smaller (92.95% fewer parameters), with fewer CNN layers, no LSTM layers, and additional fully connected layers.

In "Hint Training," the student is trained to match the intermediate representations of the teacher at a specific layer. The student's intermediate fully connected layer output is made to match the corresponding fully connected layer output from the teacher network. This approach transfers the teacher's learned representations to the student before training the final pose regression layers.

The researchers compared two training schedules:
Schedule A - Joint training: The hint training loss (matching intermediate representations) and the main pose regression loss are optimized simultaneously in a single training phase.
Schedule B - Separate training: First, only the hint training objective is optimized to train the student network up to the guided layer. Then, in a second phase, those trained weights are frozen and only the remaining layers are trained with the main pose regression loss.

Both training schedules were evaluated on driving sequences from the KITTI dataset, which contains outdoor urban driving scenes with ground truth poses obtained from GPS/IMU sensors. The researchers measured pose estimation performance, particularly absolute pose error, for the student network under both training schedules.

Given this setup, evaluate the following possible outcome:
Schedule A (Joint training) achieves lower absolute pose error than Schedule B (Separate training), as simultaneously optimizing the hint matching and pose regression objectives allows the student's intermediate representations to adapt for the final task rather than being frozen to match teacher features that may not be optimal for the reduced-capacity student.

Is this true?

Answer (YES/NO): NO